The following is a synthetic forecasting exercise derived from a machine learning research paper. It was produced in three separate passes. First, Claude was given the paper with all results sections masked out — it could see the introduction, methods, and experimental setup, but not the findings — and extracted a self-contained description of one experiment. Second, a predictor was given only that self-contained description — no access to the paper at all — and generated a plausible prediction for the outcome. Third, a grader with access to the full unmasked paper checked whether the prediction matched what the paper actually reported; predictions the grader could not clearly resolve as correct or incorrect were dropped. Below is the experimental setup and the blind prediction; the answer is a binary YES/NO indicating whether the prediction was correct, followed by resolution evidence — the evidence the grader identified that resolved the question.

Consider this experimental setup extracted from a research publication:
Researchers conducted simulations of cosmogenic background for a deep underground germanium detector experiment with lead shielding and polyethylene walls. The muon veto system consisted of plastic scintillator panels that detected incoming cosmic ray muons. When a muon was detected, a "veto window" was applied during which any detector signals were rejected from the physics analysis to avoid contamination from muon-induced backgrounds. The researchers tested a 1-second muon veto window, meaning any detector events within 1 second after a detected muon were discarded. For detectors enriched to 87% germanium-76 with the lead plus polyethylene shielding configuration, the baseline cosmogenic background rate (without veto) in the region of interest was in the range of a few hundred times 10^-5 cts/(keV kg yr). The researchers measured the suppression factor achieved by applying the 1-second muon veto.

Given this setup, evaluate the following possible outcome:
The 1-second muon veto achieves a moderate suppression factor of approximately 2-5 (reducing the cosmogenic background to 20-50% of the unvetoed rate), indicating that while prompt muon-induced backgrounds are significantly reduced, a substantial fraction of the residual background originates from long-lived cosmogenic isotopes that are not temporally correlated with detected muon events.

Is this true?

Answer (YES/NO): NO